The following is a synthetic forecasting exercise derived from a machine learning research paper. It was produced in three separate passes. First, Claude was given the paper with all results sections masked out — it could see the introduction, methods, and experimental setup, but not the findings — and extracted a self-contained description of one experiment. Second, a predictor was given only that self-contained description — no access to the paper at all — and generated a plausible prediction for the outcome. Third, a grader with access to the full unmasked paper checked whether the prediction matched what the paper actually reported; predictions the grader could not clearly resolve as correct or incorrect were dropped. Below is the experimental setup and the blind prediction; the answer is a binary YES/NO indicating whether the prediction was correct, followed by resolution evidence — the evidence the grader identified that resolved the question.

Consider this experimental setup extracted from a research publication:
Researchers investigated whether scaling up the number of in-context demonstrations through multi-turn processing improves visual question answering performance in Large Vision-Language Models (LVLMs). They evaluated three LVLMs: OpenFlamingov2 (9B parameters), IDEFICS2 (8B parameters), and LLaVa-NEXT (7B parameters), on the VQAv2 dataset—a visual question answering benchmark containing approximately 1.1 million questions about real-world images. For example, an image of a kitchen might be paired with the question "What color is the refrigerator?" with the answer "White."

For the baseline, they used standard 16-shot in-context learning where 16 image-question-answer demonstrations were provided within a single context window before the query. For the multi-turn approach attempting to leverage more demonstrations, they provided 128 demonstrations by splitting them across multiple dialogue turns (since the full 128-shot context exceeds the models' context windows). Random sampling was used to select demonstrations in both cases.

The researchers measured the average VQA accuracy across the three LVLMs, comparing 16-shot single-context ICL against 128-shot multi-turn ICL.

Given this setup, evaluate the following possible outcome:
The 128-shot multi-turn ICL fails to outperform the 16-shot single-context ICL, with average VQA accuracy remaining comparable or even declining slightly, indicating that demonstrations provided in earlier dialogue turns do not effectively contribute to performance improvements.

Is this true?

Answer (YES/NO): YES